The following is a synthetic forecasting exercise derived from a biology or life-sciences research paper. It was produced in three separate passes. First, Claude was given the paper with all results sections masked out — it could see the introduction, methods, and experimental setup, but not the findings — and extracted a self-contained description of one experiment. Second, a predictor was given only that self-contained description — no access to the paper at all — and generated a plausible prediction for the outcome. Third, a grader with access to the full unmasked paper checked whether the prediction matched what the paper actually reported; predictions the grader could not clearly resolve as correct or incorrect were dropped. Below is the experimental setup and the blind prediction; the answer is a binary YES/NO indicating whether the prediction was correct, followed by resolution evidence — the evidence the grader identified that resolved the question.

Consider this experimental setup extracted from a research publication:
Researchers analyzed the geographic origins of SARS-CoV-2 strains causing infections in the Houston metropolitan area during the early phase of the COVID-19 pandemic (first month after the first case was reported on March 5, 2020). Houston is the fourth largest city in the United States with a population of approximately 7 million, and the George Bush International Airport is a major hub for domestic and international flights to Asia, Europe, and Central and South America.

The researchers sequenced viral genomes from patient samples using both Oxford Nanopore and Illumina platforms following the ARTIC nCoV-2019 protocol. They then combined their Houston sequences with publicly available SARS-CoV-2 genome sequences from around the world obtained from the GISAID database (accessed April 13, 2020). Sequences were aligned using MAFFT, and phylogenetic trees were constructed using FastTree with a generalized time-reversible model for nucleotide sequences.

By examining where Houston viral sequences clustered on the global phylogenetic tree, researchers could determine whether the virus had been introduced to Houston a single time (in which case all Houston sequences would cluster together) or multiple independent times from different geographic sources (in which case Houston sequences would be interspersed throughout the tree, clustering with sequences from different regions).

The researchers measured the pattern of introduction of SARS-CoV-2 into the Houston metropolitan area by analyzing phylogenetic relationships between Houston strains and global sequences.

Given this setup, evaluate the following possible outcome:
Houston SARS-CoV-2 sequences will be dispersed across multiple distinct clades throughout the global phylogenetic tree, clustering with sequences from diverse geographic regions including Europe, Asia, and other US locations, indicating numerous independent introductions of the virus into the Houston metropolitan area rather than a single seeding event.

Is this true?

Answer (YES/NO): YES